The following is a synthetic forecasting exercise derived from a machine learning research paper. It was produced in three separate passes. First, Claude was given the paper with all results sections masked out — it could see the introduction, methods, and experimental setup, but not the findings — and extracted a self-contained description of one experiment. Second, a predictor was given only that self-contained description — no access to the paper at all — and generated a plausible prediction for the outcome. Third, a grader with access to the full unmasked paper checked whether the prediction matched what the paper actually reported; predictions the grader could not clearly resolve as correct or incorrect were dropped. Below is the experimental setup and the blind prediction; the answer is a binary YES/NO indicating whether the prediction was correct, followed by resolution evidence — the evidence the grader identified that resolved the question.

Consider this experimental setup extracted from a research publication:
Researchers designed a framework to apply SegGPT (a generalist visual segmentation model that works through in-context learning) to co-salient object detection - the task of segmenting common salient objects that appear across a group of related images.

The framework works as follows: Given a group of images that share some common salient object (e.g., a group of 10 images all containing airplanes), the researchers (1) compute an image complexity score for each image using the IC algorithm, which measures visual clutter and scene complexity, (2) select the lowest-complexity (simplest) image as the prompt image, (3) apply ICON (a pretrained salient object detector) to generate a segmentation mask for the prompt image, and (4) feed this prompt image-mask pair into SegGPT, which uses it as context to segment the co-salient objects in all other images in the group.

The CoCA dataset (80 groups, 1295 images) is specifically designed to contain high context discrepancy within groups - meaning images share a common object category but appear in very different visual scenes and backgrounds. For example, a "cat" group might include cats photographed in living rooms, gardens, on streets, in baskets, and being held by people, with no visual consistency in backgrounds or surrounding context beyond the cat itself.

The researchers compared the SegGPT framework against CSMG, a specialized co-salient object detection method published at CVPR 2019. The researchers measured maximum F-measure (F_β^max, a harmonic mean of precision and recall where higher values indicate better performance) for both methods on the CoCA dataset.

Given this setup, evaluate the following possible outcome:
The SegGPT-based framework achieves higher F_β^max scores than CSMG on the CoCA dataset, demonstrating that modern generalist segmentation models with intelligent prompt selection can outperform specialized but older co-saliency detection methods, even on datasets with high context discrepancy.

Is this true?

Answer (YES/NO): NO